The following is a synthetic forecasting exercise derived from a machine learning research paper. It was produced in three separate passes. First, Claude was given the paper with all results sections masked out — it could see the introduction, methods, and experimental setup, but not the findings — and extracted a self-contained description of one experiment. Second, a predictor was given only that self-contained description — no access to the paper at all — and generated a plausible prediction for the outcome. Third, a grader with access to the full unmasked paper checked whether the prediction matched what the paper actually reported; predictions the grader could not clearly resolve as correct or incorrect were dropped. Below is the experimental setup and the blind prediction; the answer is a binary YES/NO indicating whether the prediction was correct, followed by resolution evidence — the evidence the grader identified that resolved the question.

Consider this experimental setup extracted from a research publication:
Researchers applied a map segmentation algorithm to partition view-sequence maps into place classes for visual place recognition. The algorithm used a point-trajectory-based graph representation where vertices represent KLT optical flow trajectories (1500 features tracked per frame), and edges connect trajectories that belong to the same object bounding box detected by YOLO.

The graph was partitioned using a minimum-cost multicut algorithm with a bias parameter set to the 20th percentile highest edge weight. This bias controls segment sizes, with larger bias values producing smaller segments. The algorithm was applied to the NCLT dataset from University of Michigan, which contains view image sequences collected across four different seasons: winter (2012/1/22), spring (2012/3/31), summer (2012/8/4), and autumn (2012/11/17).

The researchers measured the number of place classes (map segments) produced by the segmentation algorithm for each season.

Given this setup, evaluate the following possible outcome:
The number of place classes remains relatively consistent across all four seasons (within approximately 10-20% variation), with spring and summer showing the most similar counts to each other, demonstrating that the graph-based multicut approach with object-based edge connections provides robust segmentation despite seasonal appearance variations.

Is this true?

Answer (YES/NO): NO